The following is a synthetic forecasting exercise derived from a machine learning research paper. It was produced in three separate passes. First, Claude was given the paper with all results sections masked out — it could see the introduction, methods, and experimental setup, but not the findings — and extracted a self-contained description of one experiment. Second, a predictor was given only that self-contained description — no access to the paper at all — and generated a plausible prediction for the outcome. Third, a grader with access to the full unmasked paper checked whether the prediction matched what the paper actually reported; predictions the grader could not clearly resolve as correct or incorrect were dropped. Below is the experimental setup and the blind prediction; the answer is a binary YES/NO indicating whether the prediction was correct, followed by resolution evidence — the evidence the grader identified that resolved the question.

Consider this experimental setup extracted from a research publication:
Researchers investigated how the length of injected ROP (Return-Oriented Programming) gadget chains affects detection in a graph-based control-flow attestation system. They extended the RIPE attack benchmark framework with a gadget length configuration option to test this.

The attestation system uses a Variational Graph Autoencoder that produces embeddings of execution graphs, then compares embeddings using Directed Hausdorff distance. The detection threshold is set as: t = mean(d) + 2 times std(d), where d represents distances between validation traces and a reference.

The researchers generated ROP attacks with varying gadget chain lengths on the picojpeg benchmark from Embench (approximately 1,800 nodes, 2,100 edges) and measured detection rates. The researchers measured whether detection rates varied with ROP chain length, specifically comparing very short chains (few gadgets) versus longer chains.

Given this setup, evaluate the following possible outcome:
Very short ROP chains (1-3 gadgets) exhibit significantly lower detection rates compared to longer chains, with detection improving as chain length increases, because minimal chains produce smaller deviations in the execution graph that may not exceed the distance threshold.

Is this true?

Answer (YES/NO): NO